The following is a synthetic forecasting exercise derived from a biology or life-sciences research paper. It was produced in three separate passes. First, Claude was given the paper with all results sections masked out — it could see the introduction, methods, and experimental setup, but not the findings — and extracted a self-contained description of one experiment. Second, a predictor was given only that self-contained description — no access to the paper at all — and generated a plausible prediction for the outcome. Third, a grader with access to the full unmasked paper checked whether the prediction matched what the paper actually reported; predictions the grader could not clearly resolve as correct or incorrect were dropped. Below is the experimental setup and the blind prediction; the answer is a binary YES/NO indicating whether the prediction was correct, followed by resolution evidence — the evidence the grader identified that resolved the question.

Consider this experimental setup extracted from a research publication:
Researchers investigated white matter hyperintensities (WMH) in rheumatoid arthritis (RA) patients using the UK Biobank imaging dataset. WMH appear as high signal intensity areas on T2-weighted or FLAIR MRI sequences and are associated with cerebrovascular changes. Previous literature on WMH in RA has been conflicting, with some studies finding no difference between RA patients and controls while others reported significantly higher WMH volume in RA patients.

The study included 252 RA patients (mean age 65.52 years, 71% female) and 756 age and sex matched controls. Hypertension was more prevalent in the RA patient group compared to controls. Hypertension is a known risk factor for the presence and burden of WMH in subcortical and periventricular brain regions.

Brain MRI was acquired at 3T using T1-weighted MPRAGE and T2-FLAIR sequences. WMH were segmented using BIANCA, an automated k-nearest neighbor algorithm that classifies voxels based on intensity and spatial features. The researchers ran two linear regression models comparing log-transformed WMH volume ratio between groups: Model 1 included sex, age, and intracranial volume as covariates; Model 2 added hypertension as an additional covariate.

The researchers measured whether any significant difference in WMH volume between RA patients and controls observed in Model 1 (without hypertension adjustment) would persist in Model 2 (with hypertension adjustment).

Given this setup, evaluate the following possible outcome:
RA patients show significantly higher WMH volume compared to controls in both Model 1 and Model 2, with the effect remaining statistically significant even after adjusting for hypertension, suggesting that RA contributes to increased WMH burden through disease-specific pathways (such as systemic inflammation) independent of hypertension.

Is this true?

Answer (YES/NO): YES